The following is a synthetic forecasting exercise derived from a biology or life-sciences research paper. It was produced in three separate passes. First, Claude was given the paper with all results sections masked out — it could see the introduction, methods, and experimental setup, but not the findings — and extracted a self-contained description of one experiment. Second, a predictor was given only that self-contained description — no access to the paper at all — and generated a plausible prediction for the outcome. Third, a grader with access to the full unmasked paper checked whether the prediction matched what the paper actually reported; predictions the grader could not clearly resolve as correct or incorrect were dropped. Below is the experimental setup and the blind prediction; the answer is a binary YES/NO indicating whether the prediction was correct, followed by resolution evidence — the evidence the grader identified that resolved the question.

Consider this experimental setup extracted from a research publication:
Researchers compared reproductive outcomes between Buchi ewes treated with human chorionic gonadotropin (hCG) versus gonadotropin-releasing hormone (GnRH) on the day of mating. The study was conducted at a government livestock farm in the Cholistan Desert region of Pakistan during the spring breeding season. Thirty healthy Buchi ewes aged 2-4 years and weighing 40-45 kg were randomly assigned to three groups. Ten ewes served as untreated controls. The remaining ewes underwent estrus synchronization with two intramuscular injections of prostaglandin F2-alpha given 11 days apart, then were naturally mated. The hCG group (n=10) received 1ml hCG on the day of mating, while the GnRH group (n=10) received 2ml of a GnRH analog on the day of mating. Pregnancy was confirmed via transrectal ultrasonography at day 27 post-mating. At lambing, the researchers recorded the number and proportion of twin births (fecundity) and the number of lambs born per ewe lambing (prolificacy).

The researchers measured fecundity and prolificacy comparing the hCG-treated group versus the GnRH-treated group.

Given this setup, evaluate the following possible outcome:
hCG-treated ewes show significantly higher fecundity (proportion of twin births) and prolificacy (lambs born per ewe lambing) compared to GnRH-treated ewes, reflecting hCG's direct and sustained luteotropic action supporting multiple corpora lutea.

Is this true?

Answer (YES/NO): NO